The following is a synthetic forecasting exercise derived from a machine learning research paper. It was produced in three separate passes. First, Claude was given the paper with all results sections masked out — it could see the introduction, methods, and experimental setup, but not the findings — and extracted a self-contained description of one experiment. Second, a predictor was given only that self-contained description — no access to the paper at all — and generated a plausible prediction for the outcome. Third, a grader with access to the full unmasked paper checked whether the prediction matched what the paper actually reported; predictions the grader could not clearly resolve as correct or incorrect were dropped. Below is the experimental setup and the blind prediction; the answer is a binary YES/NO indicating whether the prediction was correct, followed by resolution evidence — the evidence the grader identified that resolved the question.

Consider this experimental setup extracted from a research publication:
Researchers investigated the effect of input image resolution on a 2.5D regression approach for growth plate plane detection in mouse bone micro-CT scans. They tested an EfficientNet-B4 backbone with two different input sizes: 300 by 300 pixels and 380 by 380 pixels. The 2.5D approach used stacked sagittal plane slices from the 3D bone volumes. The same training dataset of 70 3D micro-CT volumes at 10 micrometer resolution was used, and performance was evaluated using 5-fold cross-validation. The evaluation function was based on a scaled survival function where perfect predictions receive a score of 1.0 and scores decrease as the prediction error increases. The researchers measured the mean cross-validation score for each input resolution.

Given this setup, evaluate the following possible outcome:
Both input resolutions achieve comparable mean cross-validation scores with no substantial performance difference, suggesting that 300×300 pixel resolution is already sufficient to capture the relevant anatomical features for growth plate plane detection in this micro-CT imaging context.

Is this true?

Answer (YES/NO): YES